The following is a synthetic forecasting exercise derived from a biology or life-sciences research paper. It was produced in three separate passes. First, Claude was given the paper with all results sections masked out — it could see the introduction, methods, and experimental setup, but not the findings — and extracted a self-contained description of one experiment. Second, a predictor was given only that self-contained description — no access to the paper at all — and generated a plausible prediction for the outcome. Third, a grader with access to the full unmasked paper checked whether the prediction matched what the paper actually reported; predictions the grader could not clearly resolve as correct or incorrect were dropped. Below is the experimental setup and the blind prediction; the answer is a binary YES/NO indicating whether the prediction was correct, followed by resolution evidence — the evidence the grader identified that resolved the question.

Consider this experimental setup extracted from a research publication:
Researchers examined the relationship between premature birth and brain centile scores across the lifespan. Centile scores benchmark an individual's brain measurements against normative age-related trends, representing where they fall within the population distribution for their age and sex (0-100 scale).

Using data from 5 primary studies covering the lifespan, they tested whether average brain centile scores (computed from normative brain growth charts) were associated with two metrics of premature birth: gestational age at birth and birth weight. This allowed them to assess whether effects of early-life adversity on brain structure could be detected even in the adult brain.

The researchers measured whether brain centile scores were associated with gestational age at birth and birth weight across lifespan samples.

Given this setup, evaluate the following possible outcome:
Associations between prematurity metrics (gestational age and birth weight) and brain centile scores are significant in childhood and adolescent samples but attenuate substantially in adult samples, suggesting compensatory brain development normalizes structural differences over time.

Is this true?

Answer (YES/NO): NO